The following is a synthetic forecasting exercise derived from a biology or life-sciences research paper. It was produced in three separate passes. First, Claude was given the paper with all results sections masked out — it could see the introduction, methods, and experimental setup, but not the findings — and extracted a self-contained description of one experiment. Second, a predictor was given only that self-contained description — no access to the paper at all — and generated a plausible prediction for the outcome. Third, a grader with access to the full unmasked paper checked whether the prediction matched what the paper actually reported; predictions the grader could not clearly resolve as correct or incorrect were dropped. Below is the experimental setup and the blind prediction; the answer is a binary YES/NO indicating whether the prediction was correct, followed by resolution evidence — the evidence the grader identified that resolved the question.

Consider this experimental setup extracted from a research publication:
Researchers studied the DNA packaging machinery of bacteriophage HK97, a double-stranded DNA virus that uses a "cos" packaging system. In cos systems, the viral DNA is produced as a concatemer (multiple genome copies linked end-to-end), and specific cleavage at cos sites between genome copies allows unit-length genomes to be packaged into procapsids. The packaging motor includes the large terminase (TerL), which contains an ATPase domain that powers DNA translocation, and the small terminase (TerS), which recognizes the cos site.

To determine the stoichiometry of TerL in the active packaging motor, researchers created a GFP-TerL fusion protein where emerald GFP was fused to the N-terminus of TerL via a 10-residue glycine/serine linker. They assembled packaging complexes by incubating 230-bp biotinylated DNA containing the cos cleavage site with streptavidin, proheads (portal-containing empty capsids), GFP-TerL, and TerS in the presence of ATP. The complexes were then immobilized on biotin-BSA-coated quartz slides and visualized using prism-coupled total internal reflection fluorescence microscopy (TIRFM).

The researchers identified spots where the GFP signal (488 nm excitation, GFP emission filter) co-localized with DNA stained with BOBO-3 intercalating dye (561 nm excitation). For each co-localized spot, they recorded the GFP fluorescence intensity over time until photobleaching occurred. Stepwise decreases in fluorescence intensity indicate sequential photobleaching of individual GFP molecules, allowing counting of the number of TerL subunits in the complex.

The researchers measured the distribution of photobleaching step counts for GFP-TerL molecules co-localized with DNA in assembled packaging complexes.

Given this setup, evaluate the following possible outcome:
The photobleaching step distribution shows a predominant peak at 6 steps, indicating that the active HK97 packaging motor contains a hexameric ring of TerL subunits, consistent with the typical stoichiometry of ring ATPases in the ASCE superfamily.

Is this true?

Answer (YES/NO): NO